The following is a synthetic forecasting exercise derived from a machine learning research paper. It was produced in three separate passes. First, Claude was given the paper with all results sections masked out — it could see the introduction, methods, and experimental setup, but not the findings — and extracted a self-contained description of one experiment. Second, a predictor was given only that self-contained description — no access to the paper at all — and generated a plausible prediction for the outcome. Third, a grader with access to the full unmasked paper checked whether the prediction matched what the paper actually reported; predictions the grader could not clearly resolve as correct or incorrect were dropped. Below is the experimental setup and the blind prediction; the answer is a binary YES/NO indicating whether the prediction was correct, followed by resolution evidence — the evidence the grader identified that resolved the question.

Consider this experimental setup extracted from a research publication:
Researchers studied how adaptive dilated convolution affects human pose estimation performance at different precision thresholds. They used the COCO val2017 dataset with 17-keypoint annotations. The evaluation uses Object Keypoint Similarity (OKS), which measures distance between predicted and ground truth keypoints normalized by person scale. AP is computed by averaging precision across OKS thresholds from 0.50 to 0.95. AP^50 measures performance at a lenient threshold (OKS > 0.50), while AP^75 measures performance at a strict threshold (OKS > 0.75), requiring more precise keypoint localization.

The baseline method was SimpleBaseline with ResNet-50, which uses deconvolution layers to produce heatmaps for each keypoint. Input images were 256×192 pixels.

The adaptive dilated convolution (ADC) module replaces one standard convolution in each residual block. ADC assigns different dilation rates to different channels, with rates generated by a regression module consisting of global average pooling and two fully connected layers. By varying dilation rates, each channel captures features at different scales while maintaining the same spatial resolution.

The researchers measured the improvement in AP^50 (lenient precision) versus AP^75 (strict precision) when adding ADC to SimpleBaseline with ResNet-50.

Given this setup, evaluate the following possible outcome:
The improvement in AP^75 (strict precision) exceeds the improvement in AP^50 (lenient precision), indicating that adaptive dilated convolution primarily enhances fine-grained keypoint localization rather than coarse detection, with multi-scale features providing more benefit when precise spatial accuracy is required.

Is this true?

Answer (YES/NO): YES